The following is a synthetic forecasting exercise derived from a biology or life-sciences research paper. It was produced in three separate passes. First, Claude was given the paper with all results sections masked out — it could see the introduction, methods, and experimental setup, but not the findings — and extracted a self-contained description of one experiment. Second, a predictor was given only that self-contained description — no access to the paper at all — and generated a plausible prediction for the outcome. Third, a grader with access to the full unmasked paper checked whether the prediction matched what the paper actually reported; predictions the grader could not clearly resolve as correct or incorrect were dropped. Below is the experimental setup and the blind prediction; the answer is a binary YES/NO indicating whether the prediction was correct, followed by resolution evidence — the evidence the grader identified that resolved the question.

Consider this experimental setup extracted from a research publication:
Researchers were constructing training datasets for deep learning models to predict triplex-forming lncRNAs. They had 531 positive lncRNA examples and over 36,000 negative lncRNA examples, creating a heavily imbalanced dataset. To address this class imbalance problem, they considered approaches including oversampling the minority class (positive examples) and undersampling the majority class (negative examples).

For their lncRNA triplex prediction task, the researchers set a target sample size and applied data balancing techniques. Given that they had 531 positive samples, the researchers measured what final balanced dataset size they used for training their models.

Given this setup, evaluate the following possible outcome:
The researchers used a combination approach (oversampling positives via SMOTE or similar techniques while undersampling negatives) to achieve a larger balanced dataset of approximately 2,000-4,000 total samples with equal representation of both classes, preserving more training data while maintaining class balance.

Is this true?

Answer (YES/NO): NO